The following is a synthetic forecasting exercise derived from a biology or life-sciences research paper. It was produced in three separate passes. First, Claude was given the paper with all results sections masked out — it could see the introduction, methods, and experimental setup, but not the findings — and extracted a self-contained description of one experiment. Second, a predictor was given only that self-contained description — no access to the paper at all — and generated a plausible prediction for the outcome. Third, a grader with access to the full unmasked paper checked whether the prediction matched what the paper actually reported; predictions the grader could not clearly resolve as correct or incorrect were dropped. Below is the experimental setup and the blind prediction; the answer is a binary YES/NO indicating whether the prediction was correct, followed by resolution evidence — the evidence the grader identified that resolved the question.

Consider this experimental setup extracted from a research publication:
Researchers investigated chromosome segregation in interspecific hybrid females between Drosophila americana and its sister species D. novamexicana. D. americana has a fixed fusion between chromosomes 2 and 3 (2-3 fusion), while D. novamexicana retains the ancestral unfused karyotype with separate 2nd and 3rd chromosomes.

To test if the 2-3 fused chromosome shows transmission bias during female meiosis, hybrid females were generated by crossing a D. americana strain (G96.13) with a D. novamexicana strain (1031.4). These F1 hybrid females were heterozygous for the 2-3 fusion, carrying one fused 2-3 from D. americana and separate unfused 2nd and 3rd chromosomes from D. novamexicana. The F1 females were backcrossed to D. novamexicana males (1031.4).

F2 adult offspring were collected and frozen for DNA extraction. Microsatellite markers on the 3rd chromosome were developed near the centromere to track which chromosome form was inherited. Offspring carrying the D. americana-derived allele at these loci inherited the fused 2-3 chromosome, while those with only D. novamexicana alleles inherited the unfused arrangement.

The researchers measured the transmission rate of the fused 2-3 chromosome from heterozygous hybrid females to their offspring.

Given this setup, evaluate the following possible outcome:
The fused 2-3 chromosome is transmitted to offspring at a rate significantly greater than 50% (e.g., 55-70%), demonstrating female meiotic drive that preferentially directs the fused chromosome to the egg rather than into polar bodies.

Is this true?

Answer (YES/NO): YES